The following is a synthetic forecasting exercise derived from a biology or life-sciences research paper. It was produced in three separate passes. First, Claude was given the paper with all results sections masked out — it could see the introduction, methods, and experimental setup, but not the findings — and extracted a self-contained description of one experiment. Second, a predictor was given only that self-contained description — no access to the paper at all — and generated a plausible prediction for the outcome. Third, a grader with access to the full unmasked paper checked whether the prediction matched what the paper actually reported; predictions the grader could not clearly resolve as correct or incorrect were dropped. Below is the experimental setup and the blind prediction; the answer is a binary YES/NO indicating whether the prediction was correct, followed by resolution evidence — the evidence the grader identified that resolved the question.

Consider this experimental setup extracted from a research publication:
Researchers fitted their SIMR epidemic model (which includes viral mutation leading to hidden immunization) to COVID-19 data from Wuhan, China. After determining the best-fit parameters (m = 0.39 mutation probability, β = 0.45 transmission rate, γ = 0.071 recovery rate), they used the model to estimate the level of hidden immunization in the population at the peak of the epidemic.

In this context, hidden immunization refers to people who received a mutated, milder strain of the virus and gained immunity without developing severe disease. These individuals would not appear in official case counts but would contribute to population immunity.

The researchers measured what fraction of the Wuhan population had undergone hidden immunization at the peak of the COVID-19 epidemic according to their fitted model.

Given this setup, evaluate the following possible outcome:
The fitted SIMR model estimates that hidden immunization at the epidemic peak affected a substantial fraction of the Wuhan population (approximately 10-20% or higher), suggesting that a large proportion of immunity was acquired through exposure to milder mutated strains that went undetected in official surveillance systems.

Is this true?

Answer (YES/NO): NO